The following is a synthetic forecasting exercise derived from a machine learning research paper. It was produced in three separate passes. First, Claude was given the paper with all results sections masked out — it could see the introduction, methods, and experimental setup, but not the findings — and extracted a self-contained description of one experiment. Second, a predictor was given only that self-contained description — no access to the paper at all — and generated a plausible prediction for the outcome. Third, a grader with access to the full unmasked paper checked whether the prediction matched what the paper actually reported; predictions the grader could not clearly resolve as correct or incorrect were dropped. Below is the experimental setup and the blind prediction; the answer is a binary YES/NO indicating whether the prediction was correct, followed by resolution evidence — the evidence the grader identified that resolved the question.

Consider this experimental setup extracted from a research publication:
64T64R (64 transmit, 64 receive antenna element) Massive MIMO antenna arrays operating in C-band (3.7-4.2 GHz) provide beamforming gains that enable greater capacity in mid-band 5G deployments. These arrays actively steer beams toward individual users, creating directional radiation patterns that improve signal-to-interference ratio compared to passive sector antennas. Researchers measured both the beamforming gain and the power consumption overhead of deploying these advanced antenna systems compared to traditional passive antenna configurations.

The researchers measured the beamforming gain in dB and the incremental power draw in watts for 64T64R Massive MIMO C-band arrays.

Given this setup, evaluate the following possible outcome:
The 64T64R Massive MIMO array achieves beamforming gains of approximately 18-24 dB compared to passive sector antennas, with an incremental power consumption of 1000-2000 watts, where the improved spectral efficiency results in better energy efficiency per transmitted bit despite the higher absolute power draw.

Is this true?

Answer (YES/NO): NO